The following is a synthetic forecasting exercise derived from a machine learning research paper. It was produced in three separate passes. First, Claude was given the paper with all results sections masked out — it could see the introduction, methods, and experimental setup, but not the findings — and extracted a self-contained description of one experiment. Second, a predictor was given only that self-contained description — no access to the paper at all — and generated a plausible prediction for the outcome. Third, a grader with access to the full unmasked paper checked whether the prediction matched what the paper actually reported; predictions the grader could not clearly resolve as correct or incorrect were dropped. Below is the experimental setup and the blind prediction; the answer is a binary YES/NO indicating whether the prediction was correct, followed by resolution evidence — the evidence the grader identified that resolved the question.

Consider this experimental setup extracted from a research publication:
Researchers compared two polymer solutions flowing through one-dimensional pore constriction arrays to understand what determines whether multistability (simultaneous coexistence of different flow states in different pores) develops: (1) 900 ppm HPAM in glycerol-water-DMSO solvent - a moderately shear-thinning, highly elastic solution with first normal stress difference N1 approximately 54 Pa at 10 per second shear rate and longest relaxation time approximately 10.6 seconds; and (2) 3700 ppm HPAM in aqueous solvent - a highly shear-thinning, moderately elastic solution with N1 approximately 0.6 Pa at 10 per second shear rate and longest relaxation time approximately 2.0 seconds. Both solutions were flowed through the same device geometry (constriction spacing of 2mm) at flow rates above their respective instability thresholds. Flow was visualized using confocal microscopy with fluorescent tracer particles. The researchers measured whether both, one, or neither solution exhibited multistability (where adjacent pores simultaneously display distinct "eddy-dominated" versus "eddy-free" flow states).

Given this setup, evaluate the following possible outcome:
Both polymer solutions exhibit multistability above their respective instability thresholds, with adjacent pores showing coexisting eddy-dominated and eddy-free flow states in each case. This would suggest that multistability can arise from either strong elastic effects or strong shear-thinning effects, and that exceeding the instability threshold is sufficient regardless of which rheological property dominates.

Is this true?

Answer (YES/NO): NO